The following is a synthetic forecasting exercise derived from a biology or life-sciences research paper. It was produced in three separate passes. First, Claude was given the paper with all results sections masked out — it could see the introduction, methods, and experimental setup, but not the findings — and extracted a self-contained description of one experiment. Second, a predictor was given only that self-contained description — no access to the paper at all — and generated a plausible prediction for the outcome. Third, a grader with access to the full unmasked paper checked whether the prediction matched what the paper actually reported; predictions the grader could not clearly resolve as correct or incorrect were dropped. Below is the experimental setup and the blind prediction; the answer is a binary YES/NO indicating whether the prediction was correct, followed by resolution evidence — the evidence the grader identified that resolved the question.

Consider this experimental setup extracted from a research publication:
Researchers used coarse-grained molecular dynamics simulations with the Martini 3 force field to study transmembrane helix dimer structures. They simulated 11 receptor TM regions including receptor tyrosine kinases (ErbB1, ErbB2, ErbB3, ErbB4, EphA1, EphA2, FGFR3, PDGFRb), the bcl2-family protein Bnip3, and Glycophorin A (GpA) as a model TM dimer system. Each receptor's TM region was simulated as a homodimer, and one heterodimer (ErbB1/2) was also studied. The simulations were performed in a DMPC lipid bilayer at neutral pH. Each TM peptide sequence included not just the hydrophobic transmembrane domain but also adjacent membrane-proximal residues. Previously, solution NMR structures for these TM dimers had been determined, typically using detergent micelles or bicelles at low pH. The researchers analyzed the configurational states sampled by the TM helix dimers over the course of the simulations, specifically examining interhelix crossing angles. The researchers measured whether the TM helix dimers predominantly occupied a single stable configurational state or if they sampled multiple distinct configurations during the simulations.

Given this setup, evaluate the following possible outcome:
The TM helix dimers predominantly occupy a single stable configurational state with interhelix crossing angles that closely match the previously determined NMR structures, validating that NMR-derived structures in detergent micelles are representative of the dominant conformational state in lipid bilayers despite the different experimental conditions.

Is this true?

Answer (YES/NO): NO